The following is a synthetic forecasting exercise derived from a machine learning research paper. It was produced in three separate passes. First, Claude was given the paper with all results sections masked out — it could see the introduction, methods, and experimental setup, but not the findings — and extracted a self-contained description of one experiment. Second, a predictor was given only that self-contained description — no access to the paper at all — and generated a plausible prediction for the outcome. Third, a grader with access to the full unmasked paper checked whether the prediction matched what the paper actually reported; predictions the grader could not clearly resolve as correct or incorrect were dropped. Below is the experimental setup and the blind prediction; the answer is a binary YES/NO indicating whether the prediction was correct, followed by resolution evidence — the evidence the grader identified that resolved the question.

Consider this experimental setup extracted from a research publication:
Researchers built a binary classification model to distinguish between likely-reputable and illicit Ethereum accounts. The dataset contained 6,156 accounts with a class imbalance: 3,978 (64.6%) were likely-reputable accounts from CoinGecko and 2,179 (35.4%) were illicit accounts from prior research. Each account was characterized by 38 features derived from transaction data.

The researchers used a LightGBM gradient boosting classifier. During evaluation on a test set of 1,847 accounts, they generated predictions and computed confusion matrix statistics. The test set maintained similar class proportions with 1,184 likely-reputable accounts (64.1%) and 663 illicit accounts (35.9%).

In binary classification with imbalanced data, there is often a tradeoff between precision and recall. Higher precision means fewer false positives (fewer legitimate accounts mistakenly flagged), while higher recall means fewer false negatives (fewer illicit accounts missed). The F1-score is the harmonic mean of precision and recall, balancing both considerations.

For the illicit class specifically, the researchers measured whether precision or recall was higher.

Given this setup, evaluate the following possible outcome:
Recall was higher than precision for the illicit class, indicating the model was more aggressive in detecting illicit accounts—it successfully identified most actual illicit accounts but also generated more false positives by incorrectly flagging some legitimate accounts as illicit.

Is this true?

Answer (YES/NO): YES